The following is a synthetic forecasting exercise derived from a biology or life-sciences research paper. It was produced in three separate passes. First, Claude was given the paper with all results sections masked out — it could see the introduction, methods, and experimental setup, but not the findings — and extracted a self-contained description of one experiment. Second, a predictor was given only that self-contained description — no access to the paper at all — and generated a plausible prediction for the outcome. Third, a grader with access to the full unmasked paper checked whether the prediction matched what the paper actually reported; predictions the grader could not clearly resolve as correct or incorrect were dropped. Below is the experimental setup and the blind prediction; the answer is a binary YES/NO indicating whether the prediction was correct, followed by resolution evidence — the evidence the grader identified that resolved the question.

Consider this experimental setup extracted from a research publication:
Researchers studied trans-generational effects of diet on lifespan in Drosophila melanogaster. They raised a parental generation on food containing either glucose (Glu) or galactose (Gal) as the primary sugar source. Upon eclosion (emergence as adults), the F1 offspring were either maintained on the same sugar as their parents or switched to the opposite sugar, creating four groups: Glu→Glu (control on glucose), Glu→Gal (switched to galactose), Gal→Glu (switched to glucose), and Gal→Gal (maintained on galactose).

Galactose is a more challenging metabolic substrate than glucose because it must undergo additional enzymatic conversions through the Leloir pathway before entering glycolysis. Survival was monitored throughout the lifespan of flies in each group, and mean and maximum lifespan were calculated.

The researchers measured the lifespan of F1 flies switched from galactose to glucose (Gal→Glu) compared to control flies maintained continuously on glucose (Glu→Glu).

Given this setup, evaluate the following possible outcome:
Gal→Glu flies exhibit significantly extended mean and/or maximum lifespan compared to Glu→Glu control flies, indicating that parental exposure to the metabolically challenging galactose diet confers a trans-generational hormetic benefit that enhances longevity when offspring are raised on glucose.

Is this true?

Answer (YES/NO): YES